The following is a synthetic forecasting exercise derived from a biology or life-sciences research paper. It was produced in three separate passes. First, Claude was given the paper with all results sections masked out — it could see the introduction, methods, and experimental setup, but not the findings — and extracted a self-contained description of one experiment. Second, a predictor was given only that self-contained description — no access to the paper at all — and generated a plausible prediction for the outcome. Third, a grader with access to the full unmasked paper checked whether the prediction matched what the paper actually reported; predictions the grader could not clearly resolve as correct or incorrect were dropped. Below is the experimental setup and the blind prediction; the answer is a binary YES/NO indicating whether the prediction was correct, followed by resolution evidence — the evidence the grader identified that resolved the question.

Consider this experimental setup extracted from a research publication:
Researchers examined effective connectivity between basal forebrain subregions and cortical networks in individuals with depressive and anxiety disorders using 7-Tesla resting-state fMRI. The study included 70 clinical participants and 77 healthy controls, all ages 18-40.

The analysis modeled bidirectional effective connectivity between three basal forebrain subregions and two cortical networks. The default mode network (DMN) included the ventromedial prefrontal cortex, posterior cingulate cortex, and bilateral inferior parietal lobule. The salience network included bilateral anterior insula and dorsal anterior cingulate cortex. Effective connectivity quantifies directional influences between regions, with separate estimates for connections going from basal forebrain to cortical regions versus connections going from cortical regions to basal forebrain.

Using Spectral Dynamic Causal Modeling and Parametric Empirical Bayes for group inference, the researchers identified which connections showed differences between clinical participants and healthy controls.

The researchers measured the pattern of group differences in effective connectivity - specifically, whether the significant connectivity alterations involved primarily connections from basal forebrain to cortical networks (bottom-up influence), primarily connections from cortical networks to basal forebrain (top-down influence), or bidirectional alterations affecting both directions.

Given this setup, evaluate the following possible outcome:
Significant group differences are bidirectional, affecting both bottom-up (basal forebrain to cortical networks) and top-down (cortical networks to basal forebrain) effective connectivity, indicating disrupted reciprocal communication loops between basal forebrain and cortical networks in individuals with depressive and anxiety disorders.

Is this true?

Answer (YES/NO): YES